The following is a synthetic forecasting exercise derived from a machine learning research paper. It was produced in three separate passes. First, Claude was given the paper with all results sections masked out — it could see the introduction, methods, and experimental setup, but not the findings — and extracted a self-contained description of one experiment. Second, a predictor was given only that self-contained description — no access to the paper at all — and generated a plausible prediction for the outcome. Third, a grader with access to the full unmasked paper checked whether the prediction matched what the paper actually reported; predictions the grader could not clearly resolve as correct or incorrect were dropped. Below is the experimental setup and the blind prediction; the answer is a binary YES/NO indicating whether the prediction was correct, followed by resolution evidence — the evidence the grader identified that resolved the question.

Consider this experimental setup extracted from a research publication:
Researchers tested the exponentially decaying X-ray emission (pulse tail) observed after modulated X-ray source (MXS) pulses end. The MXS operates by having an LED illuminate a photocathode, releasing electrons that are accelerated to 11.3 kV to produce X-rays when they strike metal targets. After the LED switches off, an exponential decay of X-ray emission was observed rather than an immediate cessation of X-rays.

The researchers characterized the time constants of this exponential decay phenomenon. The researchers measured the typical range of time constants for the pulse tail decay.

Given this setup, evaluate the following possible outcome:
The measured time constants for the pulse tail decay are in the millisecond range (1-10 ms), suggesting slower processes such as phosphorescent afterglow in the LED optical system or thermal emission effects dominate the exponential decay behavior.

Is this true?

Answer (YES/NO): YES